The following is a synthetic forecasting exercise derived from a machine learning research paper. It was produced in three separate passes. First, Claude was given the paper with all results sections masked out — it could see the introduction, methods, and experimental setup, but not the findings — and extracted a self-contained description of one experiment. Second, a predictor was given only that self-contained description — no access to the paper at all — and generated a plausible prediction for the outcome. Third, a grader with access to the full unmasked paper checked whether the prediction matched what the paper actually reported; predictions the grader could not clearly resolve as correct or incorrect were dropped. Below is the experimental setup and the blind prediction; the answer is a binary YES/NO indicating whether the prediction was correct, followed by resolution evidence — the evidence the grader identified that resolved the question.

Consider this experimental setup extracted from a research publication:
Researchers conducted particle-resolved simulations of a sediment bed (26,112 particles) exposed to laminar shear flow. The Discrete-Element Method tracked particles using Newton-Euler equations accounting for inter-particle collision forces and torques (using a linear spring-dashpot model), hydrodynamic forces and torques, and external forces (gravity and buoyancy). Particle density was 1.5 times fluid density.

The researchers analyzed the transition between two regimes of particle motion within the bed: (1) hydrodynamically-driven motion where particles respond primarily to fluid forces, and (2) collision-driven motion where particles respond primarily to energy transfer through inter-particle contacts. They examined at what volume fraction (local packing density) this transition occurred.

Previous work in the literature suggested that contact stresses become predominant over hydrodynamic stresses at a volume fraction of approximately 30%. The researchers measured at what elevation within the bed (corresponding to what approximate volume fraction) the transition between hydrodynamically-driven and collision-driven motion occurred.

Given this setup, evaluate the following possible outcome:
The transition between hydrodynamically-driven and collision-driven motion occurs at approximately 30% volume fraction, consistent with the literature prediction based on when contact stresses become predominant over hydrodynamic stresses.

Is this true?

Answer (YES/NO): YES